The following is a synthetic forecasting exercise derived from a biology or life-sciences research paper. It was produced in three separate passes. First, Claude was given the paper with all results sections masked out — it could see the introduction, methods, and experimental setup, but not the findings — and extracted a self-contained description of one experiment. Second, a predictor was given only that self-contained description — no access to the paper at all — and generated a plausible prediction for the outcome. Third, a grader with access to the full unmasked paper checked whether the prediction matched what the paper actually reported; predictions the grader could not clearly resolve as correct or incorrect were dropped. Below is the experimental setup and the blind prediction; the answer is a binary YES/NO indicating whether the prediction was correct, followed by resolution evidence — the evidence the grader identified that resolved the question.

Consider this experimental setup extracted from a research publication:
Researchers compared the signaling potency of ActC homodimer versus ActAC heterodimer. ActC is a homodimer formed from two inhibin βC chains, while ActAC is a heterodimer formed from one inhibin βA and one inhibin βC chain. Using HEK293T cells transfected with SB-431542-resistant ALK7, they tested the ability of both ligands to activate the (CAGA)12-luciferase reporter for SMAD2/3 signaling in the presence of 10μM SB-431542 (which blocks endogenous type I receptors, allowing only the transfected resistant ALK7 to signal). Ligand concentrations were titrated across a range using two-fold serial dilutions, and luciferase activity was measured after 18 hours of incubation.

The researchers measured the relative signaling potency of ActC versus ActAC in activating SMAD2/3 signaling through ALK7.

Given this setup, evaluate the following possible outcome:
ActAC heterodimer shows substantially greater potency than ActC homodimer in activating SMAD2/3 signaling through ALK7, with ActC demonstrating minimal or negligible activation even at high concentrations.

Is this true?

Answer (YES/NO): NO